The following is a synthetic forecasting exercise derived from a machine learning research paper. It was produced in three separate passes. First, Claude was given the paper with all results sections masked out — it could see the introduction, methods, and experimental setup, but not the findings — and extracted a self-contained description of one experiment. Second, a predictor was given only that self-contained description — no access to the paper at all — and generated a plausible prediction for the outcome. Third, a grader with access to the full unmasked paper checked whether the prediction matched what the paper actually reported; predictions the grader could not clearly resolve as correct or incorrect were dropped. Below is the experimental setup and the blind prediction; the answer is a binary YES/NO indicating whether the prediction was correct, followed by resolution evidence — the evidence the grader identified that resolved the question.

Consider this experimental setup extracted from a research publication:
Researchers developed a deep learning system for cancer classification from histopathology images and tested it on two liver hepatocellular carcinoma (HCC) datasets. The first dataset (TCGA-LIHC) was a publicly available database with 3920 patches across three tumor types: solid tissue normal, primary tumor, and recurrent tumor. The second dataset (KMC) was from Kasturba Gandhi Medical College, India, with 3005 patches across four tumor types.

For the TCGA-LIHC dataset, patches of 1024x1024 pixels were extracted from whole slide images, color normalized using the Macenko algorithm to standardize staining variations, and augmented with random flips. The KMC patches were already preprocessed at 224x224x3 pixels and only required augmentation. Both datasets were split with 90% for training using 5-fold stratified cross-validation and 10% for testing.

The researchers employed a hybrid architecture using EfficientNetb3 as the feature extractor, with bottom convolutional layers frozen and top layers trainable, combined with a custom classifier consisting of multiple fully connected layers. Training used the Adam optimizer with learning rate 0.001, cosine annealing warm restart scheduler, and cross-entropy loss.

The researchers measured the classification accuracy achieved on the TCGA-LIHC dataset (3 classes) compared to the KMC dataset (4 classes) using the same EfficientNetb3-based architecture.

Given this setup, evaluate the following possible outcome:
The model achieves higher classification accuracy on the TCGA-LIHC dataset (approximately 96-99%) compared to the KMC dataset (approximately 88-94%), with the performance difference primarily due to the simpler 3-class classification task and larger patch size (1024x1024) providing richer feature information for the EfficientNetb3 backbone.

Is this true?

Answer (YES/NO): NO